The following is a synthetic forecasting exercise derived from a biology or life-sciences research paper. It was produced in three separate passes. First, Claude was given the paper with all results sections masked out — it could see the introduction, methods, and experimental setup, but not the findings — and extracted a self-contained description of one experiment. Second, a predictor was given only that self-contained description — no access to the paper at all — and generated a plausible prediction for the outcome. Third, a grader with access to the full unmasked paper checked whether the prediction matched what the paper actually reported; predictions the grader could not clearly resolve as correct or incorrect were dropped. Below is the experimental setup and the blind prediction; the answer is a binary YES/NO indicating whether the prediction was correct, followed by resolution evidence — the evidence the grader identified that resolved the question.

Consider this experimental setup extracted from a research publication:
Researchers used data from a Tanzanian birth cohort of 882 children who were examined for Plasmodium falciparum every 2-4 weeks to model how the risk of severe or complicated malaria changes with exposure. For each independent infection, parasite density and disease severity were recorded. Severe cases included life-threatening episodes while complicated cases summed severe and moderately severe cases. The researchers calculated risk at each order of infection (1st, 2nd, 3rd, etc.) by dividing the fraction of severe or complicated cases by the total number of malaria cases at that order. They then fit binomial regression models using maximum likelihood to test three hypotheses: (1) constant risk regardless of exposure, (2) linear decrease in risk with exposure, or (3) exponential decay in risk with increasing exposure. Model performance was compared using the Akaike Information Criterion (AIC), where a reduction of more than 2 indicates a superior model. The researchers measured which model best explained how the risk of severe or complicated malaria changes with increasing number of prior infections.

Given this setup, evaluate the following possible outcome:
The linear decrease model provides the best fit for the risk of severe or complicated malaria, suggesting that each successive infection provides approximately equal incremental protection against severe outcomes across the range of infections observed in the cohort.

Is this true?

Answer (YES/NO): NO